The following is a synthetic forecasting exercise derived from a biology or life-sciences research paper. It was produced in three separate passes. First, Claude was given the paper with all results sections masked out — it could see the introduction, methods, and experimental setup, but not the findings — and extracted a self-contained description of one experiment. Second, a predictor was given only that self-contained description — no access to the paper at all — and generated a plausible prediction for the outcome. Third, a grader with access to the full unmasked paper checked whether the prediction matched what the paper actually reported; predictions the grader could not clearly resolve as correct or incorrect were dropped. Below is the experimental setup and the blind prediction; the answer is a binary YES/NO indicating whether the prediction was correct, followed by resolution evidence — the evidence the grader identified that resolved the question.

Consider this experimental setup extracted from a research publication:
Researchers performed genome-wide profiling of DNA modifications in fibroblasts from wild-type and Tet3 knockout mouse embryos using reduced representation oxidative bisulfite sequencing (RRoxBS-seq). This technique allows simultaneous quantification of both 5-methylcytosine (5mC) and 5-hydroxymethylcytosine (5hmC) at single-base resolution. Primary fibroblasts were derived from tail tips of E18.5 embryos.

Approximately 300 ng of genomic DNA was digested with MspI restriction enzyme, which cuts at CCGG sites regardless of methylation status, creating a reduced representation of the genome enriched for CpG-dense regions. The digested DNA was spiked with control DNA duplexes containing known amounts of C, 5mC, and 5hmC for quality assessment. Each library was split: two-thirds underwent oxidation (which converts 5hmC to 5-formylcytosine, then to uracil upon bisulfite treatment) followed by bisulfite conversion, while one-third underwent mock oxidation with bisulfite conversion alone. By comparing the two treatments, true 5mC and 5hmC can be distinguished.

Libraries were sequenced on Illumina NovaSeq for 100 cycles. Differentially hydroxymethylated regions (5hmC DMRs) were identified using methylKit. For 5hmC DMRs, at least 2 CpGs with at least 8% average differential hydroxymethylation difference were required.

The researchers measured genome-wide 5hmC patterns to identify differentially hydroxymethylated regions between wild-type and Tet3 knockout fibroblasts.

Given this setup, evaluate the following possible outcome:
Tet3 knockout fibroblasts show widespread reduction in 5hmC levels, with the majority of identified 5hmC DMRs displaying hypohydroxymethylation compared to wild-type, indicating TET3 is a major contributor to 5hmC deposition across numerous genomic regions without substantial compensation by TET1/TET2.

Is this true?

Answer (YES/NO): NO